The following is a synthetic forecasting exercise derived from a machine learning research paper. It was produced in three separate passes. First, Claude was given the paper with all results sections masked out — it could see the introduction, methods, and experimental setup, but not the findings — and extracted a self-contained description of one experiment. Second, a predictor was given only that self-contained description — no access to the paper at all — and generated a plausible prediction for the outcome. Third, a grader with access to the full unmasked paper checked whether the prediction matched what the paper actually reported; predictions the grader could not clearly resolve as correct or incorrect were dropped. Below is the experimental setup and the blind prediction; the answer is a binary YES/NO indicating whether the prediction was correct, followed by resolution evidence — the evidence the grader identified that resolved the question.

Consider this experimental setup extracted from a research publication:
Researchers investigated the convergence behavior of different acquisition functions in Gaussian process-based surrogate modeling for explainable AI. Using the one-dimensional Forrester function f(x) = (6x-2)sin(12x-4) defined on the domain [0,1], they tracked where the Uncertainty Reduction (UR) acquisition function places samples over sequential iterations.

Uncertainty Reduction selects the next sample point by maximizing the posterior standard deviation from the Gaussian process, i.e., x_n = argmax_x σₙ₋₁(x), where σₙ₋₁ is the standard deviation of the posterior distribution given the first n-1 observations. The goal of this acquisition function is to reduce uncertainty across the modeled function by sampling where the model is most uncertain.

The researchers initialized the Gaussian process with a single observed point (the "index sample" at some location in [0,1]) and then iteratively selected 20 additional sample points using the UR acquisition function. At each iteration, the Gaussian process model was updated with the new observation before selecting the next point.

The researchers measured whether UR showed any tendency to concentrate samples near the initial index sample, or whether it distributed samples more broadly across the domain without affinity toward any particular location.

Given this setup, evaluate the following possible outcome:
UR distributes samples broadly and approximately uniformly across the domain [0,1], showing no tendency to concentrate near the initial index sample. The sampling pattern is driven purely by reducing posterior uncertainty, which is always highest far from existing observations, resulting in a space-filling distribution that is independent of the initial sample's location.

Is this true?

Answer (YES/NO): YES